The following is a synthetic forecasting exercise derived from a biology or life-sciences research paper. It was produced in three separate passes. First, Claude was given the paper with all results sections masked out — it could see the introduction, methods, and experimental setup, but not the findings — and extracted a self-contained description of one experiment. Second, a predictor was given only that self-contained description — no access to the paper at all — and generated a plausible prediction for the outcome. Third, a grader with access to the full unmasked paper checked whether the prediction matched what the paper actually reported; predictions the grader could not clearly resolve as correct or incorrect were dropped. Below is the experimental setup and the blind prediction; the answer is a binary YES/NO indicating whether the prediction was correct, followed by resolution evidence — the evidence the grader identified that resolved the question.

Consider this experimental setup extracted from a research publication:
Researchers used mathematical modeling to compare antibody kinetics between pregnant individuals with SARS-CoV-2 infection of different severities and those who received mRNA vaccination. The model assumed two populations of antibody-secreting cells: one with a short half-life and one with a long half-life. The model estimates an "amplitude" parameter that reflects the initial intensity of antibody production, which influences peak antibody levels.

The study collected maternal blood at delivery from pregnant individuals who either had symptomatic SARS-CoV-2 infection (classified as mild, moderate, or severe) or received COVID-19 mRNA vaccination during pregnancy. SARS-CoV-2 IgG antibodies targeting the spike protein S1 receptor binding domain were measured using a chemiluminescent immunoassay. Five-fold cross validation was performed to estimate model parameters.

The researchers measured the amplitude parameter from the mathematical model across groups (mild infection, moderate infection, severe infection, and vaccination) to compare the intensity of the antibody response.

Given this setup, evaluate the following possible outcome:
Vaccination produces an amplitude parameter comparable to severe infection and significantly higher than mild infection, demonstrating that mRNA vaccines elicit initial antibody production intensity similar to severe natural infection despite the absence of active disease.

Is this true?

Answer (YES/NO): NO